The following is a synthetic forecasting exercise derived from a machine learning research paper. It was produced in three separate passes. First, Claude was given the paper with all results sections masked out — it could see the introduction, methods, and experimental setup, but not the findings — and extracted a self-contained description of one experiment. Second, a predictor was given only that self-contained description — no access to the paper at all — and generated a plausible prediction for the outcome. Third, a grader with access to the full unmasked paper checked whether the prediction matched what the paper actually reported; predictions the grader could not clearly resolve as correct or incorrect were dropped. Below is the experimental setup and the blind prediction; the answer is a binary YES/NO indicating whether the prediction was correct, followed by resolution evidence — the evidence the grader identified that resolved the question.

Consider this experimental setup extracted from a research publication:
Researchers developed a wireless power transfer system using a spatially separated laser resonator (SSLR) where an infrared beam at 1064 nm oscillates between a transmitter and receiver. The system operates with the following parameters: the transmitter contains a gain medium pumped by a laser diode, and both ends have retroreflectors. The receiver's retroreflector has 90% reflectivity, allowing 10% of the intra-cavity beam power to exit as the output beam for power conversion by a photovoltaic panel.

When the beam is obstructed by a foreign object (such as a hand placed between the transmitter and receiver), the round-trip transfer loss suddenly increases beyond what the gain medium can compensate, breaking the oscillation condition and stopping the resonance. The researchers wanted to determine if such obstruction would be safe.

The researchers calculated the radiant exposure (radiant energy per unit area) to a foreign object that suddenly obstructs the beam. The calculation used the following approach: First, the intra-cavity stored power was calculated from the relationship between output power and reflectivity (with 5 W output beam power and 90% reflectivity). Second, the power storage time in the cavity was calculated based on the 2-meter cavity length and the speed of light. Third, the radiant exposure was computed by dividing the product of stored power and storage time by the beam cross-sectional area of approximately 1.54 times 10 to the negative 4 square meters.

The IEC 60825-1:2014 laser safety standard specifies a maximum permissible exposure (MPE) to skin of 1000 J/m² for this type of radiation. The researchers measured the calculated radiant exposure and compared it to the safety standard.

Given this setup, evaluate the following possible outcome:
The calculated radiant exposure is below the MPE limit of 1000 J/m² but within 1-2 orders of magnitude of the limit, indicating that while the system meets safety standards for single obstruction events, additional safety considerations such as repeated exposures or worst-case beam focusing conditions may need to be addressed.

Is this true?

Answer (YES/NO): NO